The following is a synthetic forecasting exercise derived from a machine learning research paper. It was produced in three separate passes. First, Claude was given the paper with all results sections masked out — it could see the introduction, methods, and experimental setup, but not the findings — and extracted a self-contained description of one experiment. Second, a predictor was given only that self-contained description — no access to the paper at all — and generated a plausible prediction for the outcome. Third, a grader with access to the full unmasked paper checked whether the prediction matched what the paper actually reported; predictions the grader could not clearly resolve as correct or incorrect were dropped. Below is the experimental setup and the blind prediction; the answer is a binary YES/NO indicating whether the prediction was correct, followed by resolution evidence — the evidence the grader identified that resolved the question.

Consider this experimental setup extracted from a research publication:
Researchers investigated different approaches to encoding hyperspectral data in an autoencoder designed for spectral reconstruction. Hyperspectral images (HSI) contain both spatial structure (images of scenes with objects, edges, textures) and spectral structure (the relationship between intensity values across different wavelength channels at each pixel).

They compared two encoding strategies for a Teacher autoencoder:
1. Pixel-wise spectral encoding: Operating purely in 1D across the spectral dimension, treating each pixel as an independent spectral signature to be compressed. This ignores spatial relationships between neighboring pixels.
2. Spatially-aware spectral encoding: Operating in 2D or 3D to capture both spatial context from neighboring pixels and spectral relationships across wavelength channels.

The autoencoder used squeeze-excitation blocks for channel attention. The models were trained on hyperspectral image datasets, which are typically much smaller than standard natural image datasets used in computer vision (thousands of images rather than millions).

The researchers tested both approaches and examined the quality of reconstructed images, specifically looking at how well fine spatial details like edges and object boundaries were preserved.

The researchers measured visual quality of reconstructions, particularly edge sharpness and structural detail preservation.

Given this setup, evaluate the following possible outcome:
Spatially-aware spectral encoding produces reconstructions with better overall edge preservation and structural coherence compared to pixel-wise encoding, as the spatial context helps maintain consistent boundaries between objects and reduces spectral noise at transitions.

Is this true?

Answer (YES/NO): NO